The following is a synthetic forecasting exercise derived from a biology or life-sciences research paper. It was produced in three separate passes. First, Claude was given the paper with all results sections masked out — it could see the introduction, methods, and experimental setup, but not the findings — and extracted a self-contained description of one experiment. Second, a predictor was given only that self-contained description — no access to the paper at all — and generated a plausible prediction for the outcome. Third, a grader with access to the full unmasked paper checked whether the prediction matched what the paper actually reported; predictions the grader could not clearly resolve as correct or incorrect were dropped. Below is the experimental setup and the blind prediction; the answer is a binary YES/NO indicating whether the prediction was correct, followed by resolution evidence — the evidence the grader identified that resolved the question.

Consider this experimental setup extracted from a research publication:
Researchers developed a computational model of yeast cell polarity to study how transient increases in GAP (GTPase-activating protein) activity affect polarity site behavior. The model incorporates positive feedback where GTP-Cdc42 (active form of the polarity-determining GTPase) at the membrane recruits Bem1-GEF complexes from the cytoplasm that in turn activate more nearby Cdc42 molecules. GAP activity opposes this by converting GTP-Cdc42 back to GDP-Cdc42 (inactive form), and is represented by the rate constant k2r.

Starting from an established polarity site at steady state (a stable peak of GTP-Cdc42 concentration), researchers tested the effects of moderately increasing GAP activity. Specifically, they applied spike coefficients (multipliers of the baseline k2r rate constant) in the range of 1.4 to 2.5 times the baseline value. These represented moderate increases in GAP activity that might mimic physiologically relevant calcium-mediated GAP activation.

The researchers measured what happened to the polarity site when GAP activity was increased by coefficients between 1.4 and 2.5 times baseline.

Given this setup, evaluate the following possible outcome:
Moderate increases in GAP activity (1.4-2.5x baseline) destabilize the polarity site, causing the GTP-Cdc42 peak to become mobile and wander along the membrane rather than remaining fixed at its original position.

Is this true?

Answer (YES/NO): NO